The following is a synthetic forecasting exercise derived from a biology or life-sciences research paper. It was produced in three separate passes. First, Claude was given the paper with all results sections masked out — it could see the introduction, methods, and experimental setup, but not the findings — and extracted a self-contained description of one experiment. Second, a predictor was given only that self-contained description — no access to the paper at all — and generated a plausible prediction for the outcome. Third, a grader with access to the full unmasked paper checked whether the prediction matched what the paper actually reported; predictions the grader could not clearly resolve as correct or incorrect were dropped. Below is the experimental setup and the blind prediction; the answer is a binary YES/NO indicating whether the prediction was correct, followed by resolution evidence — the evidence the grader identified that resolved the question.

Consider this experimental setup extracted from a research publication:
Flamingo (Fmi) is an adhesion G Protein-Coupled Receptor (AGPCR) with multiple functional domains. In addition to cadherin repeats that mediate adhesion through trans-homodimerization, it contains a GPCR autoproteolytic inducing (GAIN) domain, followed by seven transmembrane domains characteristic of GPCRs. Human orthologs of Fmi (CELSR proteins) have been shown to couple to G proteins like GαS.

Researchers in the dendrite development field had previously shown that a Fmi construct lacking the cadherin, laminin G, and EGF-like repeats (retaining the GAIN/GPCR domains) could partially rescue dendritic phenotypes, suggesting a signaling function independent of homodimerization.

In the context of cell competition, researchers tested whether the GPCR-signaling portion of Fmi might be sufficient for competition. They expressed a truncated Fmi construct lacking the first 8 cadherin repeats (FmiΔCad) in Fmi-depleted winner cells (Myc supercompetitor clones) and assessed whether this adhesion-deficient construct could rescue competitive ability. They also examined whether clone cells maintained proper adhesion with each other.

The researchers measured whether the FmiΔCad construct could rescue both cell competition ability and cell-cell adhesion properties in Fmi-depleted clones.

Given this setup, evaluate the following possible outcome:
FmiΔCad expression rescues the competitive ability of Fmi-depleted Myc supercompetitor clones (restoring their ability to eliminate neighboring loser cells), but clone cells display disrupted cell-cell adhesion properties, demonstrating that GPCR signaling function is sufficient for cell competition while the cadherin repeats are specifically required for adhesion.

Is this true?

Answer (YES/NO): NO